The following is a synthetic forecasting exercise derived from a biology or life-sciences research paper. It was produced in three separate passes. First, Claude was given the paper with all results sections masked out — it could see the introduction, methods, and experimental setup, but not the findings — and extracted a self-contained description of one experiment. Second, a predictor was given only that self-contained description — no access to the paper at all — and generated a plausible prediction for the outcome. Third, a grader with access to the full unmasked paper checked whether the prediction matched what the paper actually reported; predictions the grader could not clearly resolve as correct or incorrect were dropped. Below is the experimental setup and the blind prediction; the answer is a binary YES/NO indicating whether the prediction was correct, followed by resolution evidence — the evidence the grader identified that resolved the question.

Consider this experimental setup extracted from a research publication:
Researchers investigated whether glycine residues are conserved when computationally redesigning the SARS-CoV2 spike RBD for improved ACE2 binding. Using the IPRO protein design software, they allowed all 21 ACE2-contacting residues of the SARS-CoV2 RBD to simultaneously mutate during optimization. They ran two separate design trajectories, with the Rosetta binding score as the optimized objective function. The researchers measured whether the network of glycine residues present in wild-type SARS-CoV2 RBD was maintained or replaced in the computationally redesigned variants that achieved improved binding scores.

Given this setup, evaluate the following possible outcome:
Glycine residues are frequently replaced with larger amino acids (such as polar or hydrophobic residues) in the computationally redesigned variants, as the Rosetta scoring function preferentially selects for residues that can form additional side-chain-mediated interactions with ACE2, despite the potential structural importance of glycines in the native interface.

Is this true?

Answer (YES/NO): NO